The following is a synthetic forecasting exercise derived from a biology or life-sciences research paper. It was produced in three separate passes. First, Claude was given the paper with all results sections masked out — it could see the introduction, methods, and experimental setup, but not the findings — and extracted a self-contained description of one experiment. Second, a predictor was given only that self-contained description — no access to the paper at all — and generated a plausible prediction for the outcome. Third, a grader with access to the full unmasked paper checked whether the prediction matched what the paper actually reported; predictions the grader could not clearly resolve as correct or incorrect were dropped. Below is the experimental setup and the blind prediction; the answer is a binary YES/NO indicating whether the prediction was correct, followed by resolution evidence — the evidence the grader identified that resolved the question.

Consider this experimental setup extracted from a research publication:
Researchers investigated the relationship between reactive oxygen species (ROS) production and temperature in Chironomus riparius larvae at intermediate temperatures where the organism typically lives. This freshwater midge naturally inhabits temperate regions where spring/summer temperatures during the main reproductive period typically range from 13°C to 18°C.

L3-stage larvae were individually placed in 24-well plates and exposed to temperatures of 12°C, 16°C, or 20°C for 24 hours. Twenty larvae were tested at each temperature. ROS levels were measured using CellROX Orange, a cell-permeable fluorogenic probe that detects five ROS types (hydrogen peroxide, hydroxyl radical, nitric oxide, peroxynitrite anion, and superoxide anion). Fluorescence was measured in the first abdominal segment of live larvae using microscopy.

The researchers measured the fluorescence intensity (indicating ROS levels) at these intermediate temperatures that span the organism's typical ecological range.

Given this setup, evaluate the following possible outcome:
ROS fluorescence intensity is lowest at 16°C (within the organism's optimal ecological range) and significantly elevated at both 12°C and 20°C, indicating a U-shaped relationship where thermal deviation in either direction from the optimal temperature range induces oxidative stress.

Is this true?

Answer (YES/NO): NO